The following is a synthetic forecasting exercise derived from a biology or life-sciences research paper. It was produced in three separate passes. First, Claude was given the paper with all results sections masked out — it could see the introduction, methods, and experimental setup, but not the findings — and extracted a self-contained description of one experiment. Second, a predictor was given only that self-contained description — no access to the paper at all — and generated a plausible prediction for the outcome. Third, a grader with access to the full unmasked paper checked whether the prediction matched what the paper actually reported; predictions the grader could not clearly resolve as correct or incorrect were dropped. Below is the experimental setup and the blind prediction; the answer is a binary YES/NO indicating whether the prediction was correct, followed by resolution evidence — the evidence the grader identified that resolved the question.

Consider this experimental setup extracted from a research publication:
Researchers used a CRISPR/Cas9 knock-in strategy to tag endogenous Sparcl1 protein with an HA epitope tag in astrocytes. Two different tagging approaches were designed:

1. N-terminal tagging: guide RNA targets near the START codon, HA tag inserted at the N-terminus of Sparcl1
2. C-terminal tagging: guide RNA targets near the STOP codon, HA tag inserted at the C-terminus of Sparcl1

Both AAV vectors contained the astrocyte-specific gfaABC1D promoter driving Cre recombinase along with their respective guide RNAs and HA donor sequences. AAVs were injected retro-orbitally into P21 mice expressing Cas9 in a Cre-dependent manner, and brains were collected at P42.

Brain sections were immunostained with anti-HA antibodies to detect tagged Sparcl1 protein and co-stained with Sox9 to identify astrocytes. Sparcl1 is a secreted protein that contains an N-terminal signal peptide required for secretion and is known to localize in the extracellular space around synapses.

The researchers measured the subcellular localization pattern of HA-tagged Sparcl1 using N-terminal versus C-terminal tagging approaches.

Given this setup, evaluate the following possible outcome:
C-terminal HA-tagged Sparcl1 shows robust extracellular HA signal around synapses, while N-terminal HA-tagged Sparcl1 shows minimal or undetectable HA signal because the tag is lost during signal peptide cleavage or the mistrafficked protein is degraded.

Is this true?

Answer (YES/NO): NO